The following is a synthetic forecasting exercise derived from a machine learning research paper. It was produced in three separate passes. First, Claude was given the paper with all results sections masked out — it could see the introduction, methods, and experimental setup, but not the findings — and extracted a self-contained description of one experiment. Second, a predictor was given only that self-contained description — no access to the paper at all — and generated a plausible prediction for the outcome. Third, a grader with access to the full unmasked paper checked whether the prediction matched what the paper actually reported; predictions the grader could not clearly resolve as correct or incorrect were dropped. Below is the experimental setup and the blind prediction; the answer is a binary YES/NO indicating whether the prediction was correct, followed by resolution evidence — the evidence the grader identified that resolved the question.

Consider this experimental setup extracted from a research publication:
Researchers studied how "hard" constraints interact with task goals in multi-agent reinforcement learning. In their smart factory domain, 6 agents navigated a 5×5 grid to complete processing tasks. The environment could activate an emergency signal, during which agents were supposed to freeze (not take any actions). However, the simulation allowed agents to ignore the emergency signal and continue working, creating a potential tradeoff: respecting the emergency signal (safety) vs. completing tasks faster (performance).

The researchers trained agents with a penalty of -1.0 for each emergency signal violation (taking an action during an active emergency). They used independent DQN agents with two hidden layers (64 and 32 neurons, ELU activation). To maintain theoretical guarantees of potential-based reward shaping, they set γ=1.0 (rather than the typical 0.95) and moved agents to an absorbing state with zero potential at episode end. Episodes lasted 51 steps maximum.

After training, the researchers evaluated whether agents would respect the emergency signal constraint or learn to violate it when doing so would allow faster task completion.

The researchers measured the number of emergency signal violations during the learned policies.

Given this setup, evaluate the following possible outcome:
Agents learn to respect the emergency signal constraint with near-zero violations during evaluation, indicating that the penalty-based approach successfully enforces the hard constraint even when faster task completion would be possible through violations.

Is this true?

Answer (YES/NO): YES